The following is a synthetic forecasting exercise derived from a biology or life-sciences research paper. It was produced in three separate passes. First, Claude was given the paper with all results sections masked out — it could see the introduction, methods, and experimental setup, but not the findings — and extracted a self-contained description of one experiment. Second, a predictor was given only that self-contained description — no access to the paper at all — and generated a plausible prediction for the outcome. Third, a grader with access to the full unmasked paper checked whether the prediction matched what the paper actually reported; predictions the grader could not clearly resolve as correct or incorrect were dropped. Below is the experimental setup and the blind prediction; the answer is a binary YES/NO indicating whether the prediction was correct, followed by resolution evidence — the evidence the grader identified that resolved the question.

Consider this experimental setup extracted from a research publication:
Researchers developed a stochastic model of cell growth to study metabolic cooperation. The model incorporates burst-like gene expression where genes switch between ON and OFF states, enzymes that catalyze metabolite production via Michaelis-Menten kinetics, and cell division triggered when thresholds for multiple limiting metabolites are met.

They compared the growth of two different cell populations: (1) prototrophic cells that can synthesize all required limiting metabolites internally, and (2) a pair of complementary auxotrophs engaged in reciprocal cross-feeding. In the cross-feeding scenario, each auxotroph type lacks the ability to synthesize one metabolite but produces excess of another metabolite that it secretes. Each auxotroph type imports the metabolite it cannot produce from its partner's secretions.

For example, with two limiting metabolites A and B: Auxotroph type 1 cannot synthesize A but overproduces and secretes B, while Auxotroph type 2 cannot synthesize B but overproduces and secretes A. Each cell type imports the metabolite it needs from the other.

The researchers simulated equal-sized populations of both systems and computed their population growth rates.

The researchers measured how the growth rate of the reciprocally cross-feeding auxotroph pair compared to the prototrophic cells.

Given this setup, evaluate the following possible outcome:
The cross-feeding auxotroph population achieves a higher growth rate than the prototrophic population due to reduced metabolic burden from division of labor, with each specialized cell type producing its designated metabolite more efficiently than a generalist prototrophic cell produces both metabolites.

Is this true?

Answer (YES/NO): NO